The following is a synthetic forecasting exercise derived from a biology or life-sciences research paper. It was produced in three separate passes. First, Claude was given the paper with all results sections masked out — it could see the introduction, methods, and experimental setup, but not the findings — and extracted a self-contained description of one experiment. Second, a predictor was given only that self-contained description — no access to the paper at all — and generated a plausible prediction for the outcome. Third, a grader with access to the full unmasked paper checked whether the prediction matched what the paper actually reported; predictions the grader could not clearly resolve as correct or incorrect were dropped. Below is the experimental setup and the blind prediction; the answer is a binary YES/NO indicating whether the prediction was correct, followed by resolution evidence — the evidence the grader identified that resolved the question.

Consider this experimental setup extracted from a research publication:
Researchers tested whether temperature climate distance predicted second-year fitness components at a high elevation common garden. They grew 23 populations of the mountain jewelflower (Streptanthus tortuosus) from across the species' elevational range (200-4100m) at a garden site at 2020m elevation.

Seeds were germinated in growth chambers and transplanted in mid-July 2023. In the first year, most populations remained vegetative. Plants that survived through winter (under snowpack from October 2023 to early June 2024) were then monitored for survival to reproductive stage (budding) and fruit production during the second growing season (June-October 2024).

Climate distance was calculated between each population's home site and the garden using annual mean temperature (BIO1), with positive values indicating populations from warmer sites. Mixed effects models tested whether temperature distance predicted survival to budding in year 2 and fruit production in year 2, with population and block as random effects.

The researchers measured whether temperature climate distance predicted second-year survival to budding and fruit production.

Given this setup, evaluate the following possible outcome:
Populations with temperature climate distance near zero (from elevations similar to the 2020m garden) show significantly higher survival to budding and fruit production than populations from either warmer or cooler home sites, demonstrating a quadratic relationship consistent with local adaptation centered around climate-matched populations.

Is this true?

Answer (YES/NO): NO